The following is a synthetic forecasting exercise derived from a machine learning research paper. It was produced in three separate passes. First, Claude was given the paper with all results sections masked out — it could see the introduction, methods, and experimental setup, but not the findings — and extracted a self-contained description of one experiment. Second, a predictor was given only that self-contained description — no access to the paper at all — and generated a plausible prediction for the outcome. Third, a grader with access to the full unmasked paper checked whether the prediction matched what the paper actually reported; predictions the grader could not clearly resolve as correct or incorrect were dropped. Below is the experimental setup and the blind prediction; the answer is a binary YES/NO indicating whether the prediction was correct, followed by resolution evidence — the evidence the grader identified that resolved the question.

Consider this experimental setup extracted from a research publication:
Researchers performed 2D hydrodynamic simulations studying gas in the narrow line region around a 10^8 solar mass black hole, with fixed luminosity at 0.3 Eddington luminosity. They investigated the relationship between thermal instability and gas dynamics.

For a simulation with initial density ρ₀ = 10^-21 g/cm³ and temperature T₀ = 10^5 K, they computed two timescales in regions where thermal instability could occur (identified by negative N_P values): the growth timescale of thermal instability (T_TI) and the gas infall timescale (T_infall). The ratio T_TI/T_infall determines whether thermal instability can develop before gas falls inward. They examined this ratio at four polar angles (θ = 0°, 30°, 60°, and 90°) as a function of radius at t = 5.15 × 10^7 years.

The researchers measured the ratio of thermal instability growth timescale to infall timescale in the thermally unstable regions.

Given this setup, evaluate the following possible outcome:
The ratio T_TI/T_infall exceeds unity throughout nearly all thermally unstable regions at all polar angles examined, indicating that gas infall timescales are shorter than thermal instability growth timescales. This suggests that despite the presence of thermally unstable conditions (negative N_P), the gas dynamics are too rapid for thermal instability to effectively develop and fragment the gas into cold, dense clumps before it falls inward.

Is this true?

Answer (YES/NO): NO